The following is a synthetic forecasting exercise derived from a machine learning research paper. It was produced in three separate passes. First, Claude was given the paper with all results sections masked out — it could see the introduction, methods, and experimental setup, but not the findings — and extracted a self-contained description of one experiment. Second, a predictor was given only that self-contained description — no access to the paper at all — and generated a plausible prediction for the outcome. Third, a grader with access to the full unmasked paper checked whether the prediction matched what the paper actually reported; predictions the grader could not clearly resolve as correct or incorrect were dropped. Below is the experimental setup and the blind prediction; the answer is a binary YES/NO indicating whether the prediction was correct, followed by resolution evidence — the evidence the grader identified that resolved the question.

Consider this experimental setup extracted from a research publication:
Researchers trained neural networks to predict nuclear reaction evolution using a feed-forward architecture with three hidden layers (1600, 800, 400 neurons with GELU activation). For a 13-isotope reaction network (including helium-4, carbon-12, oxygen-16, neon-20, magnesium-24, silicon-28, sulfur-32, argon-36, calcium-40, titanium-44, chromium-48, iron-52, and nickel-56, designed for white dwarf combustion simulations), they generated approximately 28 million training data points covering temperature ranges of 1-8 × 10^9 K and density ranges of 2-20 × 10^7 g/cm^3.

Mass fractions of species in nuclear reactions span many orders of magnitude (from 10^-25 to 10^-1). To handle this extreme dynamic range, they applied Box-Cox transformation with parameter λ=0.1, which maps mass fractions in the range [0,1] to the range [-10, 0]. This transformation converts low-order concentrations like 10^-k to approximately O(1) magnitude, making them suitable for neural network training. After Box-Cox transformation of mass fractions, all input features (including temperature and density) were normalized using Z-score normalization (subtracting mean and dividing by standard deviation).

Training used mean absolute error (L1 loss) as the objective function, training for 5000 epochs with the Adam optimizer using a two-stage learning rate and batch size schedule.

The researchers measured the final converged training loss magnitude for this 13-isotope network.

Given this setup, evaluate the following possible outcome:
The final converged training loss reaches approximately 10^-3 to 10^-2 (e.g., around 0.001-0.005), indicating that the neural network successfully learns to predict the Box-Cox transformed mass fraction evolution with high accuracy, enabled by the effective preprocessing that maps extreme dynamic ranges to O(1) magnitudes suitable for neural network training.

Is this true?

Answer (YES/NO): YES